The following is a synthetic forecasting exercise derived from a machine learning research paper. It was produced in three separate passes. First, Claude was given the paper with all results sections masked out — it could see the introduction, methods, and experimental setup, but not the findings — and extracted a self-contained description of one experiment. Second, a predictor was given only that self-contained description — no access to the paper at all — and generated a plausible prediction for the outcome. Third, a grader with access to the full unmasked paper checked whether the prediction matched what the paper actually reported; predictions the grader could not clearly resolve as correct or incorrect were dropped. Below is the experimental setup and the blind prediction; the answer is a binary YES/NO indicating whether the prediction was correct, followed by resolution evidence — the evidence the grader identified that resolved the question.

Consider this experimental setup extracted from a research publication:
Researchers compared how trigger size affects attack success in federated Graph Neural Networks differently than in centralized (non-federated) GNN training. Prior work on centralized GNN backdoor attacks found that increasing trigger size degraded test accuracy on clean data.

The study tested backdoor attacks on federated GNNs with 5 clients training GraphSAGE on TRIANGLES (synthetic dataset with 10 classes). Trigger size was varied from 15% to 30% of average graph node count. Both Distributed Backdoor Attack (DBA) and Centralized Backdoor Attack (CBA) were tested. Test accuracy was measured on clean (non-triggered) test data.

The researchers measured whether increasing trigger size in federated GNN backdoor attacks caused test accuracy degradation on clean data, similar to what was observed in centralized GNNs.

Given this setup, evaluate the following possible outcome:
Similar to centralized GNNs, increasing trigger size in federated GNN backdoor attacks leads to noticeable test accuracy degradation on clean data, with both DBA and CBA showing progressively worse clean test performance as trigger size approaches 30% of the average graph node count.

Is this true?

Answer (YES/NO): NO